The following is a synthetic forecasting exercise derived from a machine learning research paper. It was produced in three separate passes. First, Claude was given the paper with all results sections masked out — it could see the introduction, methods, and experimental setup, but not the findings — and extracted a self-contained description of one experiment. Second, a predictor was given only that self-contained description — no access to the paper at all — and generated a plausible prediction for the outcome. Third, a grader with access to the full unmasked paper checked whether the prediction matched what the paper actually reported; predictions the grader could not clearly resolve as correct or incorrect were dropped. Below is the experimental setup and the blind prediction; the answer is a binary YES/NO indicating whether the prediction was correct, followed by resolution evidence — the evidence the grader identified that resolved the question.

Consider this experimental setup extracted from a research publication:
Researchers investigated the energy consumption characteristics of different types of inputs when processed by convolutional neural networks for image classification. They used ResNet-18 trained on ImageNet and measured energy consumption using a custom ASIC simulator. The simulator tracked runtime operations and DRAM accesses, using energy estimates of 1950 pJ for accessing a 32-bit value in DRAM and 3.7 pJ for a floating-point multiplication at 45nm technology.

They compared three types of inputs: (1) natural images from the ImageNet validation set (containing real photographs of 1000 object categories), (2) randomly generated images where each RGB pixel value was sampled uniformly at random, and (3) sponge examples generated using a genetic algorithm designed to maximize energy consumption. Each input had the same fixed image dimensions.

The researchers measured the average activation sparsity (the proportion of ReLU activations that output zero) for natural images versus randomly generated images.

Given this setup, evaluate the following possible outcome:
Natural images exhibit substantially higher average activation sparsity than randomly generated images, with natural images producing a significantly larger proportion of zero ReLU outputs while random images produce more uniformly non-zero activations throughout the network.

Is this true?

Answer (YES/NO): NO